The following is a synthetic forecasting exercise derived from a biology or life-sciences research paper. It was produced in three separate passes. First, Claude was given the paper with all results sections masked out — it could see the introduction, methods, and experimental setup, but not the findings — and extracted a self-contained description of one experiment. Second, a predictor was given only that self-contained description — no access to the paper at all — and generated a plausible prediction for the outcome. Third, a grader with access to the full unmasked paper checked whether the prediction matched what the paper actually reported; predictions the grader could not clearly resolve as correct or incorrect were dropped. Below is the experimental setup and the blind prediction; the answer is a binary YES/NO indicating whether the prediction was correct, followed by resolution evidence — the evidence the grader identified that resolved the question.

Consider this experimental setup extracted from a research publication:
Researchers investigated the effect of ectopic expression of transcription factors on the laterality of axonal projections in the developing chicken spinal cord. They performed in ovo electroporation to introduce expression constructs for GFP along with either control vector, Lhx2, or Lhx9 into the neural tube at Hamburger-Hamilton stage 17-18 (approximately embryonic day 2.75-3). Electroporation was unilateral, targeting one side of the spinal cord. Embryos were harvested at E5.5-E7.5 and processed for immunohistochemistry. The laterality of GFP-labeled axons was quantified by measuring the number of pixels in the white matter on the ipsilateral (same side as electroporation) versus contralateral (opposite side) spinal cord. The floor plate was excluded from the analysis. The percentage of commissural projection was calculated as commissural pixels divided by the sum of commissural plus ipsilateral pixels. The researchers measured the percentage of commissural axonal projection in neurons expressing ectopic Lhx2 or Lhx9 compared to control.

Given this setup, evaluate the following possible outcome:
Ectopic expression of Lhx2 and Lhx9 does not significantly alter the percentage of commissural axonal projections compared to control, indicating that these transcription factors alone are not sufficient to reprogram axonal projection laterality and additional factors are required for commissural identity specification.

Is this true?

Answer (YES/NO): YES